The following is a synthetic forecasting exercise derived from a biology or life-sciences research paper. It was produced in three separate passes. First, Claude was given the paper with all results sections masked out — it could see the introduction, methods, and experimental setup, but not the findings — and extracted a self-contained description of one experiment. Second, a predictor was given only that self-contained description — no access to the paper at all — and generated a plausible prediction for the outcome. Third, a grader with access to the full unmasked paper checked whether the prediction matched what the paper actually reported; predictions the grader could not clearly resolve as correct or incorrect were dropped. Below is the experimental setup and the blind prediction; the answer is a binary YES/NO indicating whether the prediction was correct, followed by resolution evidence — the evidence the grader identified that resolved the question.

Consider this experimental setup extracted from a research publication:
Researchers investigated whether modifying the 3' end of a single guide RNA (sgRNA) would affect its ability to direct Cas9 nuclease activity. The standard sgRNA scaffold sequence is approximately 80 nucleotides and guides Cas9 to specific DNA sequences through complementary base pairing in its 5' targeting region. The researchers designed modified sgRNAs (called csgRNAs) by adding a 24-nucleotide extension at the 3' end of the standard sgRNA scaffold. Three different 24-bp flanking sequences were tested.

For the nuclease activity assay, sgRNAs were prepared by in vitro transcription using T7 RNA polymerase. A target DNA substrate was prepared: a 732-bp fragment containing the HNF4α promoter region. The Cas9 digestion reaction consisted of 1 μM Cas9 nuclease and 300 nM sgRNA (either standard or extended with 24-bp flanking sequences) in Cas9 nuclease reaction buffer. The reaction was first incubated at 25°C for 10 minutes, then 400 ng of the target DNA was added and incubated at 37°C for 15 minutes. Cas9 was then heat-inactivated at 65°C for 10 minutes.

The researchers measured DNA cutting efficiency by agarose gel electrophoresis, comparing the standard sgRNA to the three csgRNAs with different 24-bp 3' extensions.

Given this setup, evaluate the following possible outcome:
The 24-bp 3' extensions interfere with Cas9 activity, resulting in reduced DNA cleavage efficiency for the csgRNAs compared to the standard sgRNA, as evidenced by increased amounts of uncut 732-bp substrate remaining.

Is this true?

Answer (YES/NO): NO